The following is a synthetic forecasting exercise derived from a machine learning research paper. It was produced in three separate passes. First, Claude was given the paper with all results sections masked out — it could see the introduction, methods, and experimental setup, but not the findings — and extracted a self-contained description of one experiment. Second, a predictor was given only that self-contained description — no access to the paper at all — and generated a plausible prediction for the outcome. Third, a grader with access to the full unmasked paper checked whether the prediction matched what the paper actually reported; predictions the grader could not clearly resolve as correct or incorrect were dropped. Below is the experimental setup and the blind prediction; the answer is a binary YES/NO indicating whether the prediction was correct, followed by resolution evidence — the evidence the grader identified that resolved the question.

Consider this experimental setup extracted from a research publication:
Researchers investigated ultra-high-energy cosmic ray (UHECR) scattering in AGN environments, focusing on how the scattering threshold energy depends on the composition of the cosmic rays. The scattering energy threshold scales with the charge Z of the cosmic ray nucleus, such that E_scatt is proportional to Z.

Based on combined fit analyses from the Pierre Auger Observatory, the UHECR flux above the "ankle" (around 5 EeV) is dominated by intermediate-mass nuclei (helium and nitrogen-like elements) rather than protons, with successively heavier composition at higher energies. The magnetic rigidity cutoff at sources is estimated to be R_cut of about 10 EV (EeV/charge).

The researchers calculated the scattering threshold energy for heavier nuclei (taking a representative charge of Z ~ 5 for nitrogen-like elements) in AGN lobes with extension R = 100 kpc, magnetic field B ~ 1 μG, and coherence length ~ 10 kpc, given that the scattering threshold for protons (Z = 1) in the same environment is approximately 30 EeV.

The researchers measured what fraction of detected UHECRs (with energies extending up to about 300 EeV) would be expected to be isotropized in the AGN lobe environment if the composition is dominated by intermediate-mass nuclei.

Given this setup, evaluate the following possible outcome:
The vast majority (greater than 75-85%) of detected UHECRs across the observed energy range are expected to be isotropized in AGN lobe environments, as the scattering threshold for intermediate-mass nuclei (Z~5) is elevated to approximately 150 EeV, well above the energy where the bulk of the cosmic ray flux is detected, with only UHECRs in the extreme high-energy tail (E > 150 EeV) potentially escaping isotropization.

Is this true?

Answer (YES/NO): YES